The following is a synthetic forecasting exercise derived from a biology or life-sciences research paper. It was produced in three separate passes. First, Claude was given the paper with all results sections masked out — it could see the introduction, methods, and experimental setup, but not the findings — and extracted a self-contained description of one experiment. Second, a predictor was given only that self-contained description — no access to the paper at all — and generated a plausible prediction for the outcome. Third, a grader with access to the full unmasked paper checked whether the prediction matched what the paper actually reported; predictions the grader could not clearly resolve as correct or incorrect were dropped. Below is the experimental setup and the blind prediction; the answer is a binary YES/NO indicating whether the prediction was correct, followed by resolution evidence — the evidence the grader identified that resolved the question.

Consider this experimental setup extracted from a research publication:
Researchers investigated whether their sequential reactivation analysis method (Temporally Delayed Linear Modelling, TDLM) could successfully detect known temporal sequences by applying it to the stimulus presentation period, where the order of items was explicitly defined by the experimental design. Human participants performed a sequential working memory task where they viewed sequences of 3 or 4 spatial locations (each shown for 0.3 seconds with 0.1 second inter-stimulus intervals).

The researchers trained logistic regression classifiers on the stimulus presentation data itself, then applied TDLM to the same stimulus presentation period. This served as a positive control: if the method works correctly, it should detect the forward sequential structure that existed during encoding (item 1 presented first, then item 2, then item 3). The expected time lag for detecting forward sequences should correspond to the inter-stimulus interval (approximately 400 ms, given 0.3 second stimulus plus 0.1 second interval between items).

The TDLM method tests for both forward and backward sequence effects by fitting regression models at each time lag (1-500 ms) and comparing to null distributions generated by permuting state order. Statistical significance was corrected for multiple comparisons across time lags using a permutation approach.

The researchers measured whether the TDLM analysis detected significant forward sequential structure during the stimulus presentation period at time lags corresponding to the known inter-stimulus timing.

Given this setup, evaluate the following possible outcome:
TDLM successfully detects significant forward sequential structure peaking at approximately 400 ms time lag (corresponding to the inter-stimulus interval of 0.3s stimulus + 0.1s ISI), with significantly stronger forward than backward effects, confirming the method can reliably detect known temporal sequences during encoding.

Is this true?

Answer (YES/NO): YES